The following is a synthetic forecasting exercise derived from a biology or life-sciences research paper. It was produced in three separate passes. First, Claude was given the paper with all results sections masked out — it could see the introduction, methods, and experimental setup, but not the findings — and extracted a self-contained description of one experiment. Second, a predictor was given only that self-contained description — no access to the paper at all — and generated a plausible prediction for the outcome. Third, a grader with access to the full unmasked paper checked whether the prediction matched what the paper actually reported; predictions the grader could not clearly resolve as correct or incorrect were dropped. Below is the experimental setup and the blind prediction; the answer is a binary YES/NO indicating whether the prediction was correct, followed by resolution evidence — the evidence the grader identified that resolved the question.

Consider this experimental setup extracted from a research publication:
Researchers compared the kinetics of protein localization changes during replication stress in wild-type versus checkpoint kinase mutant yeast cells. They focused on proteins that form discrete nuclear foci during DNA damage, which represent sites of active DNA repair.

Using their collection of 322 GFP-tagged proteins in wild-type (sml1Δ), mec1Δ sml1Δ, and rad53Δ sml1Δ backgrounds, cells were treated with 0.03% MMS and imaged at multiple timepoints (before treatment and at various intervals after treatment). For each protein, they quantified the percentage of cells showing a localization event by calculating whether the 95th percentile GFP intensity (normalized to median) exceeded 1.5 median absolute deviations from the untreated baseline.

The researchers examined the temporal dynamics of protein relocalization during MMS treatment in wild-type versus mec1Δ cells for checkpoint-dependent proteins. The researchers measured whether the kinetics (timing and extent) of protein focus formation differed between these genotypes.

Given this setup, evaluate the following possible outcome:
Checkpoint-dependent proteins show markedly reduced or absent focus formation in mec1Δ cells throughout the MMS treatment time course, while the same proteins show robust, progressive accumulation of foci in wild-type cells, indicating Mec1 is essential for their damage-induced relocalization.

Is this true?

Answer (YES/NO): YES